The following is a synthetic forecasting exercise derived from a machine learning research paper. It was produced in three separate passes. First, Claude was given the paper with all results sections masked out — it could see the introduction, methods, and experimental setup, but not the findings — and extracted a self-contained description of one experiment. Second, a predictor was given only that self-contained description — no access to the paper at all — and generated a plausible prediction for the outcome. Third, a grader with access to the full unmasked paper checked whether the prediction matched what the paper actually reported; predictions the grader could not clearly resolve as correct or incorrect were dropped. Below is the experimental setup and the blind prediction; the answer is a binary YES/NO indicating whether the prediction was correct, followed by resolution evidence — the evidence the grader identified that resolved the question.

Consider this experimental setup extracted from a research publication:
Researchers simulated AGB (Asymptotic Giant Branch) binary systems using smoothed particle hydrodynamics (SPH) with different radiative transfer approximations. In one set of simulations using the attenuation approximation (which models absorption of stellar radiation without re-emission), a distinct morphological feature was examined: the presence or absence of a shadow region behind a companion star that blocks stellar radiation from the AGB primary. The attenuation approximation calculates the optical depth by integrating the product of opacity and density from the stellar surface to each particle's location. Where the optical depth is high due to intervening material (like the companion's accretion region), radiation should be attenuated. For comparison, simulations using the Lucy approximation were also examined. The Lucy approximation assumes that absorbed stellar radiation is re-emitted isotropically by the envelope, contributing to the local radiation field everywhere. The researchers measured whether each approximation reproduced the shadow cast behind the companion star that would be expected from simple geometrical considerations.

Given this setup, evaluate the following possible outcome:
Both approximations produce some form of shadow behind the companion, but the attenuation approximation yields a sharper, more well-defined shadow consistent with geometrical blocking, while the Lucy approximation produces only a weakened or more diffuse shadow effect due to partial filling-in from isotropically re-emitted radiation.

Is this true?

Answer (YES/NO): NO